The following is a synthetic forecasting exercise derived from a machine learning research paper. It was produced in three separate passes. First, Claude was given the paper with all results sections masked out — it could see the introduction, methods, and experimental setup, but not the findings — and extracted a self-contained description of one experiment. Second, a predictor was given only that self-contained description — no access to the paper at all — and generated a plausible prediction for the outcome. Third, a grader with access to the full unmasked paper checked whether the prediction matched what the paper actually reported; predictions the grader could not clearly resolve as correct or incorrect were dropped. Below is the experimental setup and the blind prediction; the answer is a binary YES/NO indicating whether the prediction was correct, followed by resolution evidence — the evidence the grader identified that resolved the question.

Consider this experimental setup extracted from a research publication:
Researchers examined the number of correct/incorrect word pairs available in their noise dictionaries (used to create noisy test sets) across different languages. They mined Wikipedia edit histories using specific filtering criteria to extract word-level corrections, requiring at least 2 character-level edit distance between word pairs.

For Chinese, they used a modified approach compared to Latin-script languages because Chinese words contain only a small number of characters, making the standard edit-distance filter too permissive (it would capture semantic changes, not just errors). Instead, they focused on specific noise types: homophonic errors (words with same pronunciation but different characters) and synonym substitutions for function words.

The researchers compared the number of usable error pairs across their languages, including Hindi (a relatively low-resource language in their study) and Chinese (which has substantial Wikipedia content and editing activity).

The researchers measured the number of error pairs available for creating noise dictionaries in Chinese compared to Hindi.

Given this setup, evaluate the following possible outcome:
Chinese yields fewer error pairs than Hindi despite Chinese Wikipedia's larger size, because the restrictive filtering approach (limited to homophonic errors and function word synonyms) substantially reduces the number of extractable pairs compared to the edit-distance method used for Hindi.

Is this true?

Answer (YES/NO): YES